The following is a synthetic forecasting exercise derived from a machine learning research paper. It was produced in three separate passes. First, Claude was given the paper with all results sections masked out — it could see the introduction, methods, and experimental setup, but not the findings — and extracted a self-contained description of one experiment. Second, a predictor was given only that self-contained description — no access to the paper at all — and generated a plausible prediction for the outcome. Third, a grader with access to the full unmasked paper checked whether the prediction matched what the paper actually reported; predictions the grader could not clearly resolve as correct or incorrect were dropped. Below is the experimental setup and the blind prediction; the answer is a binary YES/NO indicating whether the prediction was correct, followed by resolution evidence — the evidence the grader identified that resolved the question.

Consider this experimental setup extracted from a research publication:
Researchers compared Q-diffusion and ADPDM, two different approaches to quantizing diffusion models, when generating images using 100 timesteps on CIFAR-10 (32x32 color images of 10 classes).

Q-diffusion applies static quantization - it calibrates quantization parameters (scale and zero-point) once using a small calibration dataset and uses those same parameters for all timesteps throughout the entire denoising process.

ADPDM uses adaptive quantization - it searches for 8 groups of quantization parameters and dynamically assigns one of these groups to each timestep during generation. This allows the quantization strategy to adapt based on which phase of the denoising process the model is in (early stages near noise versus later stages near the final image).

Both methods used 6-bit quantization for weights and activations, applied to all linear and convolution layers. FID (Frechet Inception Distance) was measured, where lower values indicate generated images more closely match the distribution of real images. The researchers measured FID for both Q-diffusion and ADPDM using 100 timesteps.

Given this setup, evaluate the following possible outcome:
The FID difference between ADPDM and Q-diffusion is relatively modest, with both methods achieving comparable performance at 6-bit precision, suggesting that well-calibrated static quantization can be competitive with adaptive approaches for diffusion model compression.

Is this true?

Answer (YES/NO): NO